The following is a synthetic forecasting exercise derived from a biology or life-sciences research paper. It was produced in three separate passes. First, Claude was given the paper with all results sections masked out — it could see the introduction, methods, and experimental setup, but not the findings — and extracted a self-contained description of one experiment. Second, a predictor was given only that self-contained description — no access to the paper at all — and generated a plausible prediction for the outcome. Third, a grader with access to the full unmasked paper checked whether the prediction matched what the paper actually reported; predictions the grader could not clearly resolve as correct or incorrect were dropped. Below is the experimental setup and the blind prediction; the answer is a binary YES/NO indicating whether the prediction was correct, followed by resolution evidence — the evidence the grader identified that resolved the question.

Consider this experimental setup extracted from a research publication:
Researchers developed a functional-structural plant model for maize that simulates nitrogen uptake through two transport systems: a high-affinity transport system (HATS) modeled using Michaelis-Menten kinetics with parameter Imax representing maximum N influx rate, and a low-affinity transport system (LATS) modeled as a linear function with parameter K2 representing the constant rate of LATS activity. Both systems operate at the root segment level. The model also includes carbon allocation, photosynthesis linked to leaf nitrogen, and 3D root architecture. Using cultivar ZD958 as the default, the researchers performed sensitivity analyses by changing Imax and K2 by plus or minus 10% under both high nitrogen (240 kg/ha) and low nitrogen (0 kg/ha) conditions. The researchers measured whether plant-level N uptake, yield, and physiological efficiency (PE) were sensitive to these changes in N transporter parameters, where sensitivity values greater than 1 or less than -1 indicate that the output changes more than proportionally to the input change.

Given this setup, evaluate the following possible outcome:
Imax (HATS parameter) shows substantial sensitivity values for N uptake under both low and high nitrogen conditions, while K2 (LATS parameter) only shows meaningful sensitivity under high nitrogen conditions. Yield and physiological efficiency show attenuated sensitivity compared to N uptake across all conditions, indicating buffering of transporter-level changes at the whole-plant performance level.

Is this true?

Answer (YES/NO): NO